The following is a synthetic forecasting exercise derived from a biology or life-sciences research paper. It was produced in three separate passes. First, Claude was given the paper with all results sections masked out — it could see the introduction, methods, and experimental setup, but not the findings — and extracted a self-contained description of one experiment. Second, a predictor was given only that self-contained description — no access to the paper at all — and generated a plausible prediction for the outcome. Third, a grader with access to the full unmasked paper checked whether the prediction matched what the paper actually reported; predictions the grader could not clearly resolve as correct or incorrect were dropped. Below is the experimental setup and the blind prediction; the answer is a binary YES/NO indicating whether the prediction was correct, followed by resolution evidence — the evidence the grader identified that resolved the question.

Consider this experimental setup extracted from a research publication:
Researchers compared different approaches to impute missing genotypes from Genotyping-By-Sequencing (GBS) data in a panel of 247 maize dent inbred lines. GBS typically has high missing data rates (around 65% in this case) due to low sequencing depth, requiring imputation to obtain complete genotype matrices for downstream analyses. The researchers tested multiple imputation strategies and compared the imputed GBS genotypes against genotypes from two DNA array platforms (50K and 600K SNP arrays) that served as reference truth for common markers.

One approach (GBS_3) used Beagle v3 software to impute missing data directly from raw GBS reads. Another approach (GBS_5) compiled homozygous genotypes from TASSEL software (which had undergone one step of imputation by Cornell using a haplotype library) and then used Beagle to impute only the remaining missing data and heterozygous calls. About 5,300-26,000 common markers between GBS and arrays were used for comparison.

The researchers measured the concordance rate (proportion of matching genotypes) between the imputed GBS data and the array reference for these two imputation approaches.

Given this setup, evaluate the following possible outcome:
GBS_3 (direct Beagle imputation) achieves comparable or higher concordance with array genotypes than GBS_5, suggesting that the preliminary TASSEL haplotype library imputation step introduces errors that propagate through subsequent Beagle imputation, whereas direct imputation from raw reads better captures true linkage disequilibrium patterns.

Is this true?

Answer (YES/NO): NO